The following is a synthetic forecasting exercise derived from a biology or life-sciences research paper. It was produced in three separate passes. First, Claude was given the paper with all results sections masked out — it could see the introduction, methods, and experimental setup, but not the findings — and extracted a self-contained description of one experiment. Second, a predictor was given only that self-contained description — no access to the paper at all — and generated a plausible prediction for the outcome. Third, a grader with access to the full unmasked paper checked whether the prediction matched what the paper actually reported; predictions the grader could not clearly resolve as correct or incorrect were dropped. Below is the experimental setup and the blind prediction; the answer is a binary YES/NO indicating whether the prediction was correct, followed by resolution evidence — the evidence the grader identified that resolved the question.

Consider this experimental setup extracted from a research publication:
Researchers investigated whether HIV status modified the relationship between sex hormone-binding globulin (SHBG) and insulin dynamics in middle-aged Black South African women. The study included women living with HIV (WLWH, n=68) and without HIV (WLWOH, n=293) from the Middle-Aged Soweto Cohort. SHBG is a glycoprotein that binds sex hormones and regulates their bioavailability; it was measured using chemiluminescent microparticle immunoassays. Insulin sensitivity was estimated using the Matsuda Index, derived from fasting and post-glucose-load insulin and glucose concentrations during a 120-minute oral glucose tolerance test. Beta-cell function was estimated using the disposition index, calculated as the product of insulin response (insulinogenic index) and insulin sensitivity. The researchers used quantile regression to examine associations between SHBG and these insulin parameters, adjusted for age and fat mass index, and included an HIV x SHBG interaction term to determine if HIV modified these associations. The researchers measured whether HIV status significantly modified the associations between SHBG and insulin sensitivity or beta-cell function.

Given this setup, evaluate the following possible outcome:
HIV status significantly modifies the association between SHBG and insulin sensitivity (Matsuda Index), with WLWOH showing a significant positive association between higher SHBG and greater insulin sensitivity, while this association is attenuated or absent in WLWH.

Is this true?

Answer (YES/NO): NO